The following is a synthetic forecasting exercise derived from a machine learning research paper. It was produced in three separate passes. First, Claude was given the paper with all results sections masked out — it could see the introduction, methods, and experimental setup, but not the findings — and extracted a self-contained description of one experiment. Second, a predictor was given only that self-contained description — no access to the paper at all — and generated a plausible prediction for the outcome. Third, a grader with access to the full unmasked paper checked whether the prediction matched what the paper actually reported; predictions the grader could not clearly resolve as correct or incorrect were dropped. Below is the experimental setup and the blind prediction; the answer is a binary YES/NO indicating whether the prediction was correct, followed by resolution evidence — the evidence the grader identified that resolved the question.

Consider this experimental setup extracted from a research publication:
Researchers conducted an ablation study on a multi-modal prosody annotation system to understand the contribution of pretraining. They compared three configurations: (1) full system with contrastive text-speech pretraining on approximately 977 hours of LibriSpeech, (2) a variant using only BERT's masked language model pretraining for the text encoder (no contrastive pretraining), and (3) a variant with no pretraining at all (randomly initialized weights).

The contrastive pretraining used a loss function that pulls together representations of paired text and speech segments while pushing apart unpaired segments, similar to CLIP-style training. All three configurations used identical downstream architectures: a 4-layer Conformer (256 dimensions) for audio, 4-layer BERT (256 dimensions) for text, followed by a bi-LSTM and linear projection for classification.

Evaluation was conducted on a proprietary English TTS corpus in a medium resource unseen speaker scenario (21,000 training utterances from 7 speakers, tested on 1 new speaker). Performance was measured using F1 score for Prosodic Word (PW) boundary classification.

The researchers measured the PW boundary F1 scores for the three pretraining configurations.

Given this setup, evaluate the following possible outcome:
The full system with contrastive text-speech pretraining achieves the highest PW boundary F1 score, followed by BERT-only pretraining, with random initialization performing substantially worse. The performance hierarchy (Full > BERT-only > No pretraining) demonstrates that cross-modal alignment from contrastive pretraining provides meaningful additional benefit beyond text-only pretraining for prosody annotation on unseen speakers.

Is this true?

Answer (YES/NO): YES